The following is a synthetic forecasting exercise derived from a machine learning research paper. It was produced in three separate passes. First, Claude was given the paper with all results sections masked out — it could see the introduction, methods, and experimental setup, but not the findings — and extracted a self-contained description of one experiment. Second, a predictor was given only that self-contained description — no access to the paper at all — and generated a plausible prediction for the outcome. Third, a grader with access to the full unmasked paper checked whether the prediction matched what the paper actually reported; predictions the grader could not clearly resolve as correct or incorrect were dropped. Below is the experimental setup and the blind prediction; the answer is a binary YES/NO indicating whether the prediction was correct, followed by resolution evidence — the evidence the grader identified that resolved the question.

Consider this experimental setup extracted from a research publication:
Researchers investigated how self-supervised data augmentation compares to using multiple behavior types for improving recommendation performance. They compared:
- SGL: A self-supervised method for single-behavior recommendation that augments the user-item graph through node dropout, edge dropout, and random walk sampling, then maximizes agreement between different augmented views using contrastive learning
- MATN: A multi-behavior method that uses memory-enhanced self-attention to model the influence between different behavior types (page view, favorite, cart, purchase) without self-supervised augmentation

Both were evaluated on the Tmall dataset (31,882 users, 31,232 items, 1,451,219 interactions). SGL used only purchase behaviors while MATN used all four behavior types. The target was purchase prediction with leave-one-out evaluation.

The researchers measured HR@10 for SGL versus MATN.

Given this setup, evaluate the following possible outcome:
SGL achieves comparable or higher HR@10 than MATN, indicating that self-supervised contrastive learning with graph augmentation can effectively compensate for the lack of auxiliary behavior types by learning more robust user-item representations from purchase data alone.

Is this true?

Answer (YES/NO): NO